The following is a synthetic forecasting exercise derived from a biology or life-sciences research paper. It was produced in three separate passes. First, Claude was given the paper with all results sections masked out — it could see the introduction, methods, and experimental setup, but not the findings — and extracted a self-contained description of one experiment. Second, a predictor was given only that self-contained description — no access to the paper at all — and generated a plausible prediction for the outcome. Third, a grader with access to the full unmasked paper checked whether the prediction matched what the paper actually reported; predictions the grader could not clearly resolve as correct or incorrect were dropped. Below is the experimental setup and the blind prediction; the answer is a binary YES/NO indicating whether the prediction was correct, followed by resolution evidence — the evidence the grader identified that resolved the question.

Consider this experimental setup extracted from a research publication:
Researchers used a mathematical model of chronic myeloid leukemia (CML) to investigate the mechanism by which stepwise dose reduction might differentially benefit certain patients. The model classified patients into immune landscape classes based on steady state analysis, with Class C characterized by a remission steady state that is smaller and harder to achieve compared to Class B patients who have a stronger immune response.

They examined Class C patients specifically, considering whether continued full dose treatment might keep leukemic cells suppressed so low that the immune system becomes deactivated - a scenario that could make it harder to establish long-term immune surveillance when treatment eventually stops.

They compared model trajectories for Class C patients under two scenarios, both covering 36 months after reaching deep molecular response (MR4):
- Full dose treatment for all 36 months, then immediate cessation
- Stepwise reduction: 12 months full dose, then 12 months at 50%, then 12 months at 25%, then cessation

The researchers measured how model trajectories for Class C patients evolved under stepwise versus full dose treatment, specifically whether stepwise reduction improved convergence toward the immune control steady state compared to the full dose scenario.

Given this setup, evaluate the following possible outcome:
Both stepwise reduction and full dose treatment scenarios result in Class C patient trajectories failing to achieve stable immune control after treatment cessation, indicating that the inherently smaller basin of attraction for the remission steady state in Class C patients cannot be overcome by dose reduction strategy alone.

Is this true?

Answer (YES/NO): NO